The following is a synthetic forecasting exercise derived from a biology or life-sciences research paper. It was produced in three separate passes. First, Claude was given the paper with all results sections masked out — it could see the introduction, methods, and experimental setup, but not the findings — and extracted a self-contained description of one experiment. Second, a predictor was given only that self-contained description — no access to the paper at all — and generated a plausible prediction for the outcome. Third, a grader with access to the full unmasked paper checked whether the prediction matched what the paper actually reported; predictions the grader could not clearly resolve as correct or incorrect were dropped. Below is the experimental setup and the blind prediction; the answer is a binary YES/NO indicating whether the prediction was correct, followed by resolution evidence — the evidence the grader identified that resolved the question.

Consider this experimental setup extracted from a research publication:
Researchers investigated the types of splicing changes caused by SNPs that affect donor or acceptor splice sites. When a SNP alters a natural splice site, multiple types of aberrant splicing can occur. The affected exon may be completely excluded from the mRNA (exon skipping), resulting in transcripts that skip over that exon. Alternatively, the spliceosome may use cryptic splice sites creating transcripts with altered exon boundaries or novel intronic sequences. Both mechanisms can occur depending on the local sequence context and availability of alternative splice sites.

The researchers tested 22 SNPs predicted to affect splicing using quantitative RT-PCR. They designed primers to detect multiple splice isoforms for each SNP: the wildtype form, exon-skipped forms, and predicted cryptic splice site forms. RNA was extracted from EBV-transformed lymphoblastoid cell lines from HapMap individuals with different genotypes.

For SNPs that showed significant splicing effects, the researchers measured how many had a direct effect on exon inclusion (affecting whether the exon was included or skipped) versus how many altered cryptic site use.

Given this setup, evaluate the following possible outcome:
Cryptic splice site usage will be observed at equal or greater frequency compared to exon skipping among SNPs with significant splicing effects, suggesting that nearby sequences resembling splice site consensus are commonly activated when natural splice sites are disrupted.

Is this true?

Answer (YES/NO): YES